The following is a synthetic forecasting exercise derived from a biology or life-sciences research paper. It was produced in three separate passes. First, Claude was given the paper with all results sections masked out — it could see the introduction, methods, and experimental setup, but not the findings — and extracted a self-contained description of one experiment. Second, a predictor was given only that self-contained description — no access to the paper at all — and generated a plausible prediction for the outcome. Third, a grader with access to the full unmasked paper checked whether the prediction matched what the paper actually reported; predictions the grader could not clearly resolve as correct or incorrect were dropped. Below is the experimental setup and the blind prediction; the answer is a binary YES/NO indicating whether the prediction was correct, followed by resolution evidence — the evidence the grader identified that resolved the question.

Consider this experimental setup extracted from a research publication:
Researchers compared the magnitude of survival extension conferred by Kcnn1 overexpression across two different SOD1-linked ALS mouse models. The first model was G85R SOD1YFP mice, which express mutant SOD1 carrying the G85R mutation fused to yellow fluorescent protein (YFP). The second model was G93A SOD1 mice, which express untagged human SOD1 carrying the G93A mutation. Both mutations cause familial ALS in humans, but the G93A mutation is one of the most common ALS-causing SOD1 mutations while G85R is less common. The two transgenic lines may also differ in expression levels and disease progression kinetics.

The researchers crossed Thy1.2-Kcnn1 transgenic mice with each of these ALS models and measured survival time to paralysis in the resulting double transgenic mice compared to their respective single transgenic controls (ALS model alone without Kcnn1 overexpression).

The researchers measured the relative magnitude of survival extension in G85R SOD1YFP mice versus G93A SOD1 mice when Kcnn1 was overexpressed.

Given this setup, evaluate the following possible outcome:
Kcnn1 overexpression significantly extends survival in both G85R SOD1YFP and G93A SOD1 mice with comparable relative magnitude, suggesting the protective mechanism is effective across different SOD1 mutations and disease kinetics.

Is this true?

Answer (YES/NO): NO